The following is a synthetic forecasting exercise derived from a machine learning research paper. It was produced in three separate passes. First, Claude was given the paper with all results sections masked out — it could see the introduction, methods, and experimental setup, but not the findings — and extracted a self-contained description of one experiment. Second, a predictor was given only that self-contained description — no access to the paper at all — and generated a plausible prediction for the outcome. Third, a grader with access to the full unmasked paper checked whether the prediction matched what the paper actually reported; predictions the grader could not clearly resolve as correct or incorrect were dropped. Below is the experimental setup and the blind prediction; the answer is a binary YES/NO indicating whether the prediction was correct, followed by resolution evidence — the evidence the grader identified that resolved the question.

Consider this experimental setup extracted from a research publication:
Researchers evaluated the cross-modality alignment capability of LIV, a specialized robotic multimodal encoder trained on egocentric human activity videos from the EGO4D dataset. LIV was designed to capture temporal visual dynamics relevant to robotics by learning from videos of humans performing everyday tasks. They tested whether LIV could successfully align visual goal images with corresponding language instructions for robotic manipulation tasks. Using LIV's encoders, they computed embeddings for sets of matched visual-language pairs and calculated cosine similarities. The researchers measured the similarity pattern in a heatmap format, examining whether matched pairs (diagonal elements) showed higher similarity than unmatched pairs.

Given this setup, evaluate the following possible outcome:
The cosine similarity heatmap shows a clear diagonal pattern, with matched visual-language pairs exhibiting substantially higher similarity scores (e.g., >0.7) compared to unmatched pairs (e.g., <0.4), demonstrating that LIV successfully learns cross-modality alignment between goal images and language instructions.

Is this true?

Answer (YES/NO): NO